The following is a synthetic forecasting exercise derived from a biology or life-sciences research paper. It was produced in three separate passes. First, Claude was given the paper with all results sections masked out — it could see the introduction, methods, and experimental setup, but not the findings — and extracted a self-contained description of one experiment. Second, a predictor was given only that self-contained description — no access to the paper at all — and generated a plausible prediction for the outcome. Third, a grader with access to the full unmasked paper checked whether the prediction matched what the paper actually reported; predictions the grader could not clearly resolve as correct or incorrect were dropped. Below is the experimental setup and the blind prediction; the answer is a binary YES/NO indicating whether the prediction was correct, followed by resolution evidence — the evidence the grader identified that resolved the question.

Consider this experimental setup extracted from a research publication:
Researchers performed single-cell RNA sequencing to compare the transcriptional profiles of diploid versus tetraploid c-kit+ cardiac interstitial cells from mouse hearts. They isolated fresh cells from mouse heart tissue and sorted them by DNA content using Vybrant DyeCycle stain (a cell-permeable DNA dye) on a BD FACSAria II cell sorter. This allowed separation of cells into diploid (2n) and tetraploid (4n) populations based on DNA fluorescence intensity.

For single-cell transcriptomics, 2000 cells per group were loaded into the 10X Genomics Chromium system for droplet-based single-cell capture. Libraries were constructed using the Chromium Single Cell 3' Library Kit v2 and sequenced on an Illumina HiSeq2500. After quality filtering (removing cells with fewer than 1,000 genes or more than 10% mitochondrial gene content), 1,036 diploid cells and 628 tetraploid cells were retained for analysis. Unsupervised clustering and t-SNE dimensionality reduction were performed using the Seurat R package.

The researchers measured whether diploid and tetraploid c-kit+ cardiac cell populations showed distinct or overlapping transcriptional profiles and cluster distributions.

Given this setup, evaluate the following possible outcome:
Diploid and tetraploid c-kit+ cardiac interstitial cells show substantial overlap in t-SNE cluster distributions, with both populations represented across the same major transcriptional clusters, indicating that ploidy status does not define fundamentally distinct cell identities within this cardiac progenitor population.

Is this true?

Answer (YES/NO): NO